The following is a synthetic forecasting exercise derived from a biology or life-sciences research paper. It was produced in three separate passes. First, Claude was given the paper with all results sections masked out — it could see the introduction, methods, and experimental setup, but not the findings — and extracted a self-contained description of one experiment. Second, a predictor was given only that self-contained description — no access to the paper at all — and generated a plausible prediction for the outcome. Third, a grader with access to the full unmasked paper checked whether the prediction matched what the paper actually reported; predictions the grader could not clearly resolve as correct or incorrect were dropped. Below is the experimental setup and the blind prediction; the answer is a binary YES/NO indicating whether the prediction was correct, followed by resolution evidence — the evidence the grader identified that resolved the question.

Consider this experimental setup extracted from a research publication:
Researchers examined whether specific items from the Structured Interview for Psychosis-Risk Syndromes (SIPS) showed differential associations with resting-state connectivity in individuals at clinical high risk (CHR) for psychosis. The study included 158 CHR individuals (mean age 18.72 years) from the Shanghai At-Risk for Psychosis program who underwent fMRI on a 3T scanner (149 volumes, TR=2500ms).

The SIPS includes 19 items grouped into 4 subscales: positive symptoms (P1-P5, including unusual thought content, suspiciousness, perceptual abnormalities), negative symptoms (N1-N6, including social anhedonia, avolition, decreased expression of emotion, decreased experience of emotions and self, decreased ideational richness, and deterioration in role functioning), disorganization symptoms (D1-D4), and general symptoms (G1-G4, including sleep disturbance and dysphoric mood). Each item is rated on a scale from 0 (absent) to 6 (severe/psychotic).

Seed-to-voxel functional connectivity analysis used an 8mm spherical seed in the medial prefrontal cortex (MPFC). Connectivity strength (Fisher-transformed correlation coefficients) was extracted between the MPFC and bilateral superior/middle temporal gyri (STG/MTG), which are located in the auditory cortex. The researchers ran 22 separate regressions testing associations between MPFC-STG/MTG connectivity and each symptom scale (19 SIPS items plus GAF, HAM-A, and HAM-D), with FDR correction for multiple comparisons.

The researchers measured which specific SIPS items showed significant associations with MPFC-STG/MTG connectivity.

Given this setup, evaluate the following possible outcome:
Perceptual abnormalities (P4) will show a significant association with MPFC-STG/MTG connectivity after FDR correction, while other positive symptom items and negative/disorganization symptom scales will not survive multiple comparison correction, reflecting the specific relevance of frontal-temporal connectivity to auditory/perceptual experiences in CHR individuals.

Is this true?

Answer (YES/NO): NO